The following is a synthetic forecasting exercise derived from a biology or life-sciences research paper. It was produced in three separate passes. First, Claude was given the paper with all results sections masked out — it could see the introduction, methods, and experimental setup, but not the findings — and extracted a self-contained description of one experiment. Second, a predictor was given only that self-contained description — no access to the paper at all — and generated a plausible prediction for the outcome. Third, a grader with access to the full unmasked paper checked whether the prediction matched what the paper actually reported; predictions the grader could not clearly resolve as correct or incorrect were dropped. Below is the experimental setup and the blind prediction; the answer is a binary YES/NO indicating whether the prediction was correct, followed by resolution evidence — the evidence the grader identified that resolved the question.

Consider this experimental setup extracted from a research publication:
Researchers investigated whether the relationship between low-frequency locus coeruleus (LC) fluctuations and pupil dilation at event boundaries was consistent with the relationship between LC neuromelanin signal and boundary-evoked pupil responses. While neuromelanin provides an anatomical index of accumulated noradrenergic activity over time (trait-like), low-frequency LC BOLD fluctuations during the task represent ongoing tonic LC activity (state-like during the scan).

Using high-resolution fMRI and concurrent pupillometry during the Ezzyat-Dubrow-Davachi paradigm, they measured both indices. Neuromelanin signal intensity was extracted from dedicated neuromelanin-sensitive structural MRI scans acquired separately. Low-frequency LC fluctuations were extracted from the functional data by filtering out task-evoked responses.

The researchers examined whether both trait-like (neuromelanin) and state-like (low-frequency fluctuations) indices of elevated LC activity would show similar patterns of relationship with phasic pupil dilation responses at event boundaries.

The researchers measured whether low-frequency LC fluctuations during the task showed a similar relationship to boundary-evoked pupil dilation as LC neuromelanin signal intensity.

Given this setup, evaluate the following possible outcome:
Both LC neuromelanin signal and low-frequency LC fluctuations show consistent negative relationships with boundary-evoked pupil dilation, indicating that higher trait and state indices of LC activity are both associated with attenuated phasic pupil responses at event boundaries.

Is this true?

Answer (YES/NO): YES